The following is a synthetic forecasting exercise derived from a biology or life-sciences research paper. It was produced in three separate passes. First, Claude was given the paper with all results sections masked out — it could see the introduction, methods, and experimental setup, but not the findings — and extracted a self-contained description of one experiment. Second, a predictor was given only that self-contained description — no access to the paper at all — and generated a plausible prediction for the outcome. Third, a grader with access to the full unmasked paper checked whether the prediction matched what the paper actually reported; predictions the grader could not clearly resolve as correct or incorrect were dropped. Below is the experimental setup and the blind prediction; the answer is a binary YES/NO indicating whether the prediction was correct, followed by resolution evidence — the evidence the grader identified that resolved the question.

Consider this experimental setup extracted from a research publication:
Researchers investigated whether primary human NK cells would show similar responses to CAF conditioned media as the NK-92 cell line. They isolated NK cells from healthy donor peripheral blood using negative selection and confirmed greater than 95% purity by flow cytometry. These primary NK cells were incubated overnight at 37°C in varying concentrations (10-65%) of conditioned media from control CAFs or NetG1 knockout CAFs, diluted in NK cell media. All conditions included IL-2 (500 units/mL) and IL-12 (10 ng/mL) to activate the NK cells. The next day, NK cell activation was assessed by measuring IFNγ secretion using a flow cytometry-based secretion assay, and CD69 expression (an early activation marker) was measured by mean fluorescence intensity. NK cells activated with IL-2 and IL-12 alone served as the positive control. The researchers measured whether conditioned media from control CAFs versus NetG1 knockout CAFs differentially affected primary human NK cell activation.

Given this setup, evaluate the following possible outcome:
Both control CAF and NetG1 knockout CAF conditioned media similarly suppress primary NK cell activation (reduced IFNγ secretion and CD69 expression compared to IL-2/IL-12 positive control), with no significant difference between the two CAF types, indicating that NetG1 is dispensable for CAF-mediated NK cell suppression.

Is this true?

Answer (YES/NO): NO